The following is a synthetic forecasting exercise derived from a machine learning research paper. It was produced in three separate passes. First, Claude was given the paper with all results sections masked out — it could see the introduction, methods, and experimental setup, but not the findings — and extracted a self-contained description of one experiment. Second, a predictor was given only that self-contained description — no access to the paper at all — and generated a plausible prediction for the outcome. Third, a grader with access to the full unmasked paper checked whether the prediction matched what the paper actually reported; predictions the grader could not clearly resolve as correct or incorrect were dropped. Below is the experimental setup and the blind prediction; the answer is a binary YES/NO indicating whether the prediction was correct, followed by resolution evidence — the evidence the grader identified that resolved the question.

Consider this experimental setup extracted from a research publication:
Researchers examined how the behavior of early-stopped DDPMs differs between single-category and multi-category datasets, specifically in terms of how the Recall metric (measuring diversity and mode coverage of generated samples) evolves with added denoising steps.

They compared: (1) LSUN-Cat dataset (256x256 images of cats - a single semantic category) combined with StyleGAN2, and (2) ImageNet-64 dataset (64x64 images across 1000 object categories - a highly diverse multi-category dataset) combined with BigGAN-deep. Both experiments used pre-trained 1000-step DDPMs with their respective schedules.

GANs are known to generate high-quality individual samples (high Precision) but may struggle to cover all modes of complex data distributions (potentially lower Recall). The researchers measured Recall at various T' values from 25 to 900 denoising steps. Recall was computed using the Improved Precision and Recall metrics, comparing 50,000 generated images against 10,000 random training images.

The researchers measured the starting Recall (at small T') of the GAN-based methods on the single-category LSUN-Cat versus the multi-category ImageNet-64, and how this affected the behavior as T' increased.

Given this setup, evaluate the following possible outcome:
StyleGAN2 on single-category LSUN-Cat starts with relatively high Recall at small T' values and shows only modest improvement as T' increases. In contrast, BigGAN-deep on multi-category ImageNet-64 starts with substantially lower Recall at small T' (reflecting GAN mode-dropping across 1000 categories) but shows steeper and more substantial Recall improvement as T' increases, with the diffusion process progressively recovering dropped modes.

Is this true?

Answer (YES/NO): YES